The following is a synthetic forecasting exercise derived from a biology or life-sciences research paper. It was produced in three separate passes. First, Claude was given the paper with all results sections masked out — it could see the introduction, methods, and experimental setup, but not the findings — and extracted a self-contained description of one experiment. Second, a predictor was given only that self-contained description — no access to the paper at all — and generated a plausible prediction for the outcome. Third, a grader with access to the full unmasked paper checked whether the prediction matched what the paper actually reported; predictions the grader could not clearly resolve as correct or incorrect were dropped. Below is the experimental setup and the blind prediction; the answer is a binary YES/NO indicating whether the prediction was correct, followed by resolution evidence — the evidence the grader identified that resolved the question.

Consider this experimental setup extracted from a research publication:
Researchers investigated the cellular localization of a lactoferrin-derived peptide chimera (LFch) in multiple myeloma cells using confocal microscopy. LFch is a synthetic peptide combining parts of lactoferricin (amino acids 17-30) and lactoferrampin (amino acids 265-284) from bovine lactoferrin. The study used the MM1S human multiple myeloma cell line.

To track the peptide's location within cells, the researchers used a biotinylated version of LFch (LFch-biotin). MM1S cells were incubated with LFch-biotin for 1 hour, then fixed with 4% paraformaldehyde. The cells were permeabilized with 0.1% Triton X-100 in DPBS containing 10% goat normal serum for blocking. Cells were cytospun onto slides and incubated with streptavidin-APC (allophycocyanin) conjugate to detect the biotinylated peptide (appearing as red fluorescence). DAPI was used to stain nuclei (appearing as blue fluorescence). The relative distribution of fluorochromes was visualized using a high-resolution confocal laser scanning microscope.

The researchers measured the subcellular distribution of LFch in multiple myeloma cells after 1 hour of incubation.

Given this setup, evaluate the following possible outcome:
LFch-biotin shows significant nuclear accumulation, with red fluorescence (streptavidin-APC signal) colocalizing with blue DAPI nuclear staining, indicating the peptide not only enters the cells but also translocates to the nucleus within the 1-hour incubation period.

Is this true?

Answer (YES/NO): NO